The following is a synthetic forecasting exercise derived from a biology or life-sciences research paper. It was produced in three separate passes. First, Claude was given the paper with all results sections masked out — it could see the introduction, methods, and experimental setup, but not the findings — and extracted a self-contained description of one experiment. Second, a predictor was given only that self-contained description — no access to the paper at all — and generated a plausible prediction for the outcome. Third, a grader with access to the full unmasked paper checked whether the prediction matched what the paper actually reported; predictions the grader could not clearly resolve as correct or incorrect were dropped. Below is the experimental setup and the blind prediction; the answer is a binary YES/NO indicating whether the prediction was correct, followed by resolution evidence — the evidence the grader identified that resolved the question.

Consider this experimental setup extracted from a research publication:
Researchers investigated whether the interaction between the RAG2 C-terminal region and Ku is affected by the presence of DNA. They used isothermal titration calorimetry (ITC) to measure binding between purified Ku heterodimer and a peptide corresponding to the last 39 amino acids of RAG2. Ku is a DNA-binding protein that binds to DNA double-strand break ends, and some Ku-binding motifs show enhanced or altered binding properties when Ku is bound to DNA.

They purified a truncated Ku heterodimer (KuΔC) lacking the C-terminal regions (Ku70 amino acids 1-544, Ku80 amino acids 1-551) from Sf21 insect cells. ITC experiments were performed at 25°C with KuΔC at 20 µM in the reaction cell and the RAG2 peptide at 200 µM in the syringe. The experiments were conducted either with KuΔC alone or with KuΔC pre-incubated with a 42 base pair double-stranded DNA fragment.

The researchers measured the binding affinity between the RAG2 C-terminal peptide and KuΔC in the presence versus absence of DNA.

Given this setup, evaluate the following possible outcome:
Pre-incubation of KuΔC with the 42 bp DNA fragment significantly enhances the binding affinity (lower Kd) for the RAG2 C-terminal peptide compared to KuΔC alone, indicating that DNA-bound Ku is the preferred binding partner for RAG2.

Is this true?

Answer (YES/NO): NO